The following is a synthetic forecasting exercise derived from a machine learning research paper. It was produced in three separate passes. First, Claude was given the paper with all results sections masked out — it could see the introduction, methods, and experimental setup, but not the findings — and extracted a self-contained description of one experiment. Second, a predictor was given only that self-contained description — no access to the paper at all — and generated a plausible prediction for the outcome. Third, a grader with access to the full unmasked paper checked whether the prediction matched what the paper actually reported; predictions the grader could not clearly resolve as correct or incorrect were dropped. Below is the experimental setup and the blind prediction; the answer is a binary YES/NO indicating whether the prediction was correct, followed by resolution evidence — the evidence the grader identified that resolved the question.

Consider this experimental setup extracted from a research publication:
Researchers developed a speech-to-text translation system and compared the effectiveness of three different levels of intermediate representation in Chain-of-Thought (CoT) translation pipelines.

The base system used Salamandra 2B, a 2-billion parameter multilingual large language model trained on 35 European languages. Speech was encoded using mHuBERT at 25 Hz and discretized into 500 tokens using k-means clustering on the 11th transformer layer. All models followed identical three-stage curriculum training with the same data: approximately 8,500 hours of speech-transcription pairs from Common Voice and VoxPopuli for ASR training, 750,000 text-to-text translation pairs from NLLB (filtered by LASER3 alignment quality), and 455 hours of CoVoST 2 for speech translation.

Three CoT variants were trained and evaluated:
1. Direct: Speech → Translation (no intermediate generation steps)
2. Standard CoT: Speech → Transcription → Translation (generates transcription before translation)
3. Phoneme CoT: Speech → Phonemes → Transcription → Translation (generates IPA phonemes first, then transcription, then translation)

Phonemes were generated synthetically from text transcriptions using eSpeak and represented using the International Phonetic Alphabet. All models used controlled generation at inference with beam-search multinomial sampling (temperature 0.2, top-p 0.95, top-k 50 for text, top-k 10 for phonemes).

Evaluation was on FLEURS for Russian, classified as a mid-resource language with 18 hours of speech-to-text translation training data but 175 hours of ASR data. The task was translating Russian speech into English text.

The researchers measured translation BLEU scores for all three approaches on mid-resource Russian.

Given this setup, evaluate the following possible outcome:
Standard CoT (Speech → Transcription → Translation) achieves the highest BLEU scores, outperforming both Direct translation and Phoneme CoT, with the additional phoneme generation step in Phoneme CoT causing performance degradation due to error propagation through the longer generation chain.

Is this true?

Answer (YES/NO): NO